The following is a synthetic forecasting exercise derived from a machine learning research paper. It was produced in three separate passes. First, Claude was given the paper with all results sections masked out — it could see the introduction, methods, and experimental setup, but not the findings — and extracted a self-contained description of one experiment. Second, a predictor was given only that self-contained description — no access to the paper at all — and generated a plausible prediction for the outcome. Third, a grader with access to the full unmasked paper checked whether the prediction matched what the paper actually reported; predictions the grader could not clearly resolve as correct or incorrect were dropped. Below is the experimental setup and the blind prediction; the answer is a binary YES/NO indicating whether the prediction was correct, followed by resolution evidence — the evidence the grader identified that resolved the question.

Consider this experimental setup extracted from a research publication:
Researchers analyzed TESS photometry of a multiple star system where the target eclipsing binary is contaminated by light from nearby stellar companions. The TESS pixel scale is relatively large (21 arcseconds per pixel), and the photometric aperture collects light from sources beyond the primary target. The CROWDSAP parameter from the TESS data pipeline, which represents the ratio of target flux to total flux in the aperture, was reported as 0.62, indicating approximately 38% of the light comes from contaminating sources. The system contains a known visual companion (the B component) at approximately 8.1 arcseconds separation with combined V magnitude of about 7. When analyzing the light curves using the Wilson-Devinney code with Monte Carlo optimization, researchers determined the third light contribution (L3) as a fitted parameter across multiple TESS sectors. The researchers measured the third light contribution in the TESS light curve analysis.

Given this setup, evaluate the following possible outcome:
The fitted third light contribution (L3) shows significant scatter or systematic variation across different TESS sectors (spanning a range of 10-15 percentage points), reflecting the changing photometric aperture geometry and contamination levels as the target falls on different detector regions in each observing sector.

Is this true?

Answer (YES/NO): NO